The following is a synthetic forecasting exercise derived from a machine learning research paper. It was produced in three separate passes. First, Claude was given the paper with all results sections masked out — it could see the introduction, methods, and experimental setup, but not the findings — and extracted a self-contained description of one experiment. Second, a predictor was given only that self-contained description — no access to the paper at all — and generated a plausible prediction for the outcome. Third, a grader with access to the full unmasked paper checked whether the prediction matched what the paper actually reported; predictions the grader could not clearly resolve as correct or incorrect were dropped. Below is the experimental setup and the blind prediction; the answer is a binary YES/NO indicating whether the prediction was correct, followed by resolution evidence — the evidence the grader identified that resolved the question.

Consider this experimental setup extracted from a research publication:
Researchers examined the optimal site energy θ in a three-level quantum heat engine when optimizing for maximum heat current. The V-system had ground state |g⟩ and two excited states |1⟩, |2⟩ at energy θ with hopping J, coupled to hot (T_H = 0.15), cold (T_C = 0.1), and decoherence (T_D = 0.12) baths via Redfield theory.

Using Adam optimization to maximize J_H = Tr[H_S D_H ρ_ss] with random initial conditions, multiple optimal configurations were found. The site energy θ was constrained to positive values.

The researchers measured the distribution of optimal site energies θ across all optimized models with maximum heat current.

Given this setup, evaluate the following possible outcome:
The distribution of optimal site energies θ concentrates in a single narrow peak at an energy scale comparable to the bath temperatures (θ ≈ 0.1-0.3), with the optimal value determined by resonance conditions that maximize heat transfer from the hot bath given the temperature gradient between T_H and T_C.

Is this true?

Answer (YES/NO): NO